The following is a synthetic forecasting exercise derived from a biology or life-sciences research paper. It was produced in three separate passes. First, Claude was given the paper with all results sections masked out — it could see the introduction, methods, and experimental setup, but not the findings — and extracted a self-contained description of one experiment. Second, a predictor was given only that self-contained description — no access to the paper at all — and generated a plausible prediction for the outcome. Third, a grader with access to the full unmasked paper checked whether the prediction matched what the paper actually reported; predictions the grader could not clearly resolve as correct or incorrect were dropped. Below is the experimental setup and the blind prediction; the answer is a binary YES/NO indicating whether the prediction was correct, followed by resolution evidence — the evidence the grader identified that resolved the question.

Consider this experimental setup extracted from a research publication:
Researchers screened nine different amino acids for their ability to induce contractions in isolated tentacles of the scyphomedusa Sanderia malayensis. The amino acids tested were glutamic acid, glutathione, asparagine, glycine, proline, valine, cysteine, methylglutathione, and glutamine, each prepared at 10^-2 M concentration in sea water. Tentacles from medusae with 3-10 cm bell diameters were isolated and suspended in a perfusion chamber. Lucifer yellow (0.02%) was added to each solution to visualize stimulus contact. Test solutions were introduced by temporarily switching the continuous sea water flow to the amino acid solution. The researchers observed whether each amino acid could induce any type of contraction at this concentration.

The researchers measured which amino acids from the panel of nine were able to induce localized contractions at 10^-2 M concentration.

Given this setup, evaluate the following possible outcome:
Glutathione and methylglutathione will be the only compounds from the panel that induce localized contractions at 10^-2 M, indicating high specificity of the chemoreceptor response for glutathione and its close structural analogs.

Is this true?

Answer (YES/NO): NO